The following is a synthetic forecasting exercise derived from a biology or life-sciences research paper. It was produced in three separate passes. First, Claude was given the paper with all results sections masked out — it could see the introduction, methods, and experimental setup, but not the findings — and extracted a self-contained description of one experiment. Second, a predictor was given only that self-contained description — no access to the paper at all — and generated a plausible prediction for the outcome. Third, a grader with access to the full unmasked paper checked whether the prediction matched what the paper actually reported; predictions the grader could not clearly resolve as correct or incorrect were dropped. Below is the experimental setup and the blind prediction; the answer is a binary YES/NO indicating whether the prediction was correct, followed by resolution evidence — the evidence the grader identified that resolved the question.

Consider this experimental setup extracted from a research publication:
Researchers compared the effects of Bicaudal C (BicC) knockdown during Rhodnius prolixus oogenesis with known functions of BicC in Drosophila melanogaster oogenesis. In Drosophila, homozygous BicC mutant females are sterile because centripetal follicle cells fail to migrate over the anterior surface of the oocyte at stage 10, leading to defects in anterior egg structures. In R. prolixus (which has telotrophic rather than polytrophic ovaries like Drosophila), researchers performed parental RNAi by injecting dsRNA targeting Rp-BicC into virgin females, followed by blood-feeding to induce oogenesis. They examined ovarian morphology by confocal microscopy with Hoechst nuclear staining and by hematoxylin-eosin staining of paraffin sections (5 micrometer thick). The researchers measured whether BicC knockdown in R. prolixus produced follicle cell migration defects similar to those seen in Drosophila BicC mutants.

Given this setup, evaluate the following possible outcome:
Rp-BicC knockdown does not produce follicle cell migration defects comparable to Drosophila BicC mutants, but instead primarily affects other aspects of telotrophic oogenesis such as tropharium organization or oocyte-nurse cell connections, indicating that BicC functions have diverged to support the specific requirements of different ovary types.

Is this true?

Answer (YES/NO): NO